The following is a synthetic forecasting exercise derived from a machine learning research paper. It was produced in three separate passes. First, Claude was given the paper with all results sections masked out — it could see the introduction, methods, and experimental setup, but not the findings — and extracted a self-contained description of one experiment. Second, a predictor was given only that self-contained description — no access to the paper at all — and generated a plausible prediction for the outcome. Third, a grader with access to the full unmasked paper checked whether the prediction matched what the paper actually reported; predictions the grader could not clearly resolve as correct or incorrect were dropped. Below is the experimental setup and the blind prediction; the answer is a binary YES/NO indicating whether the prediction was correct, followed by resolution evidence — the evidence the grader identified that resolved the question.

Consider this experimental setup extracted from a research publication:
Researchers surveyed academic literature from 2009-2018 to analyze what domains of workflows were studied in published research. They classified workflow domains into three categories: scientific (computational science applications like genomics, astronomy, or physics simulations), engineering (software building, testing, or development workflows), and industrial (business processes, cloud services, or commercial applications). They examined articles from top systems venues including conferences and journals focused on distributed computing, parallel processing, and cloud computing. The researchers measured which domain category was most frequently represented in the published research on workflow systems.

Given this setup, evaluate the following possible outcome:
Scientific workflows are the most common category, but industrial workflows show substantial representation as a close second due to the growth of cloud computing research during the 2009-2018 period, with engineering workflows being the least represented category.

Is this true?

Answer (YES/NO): NO